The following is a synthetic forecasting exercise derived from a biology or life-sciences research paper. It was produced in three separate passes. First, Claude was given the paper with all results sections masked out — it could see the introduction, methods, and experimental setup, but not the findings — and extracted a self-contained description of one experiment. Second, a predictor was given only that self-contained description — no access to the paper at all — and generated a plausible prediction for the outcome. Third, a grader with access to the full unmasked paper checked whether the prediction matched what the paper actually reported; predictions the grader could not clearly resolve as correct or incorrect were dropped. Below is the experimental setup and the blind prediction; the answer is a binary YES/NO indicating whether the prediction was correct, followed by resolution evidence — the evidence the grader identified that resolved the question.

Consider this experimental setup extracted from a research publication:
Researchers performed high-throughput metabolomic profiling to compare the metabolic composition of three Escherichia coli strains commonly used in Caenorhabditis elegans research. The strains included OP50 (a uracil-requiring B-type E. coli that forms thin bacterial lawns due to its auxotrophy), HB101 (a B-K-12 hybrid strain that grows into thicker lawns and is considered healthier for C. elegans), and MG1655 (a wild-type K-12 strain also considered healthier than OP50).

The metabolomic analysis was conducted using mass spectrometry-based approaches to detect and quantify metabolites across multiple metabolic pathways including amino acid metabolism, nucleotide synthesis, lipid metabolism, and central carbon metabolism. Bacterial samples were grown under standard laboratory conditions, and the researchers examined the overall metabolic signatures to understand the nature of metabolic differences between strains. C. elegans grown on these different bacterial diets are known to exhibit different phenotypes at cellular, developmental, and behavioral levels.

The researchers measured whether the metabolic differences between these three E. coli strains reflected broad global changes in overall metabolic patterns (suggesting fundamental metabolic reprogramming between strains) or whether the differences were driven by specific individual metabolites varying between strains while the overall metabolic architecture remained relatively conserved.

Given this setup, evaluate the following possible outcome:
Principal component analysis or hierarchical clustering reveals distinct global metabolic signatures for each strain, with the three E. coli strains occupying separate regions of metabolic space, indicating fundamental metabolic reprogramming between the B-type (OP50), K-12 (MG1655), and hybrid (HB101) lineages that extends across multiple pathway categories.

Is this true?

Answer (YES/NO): NO